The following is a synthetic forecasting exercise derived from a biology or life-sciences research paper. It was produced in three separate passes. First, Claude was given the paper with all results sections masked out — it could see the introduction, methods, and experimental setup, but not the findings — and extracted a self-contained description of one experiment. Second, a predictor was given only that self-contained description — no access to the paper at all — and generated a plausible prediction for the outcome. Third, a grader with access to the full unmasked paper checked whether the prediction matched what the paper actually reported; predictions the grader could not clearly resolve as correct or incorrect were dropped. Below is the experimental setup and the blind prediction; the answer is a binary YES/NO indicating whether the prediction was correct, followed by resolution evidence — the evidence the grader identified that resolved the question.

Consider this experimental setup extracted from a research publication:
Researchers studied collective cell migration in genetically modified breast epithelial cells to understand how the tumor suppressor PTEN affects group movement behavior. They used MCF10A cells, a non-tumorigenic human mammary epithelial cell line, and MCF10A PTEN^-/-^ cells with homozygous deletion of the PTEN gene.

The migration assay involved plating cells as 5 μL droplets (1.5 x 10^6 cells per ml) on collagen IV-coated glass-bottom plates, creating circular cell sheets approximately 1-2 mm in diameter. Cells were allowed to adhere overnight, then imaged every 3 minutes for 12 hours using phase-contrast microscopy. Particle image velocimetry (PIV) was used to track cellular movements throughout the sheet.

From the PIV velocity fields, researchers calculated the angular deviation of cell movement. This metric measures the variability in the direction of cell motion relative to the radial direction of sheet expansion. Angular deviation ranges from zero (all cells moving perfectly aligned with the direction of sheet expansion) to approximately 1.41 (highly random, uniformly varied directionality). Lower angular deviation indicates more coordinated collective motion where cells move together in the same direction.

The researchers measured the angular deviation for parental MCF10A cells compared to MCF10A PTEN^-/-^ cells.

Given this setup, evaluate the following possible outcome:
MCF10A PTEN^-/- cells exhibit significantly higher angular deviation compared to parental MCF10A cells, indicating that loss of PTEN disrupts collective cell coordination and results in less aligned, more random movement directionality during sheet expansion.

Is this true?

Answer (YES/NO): NO